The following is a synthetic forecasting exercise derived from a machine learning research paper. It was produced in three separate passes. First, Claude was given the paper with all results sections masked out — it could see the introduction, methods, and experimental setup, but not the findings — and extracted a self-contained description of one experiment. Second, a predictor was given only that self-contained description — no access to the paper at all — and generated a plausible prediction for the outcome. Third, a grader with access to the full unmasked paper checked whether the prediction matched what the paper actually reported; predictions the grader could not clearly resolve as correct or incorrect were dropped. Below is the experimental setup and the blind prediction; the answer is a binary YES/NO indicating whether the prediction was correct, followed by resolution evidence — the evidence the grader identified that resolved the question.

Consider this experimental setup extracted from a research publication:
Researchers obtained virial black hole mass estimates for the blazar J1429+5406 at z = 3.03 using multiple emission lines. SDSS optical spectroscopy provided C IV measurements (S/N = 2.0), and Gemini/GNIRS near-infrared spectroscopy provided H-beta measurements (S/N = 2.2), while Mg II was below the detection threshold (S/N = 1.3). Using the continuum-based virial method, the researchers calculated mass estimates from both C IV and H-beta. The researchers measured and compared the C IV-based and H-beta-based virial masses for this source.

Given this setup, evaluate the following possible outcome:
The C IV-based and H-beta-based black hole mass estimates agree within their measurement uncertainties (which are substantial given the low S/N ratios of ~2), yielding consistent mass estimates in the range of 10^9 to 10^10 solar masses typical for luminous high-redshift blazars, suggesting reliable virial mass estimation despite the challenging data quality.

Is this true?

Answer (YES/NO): NO